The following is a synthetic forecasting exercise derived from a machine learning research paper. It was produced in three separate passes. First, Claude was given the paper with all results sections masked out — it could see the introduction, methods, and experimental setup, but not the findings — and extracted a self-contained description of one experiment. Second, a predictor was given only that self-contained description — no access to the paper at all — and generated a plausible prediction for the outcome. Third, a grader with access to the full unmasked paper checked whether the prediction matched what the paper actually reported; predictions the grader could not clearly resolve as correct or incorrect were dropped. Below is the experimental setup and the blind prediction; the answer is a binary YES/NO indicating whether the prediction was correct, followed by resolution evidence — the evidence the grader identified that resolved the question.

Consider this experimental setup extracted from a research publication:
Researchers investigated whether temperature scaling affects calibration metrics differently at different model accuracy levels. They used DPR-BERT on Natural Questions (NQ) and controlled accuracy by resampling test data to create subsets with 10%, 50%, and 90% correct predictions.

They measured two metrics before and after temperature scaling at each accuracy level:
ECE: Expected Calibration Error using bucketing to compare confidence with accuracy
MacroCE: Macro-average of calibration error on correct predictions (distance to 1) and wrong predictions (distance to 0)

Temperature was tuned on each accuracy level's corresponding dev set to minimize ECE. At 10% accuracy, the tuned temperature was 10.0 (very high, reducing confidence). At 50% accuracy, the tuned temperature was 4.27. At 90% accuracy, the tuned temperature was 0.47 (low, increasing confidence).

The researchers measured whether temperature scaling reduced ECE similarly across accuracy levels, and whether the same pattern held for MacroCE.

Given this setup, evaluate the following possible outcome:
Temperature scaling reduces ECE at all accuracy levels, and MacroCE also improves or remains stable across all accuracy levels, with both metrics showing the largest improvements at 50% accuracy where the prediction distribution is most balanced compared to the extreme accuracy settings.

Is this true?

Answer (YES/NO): NO